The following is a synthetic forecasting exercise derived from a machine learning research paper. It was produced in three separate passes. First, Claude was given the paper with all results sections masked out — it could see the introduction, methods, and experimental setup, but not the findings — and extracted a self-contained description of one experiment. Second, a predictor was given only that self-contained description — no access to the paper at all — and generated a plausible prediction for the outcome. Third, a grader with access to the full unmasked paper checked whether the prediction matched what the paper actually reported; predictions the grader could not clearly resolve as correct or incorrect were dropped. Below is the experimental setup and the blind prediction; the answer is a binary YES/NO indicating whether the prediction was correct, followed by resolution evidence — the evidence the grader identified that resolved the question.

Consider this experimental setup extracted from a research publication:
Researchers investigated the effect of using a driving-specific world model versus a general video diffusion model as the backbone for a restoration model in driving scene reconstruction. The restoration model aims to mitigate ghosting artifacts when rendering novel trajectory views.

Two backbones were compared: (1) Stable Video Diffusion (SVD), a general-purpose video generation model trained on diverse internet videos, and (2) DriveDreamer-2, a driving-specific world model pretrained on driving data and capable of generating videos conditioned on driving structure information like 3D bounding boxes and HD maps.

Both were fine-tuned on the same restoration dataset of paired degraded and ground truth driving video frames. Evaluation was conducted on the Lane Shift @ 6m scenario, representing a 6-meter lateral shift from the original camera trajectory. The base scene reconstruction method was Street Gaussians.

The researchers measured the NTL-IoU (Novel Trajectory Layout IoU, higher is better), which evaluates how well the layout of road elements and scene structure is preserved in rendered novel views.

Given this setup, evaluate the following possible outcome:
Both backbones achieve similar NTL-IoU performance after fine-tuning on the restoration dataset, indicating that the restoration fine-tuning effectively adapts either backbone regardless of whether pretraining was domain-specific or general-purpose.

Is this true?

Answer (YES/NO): NO